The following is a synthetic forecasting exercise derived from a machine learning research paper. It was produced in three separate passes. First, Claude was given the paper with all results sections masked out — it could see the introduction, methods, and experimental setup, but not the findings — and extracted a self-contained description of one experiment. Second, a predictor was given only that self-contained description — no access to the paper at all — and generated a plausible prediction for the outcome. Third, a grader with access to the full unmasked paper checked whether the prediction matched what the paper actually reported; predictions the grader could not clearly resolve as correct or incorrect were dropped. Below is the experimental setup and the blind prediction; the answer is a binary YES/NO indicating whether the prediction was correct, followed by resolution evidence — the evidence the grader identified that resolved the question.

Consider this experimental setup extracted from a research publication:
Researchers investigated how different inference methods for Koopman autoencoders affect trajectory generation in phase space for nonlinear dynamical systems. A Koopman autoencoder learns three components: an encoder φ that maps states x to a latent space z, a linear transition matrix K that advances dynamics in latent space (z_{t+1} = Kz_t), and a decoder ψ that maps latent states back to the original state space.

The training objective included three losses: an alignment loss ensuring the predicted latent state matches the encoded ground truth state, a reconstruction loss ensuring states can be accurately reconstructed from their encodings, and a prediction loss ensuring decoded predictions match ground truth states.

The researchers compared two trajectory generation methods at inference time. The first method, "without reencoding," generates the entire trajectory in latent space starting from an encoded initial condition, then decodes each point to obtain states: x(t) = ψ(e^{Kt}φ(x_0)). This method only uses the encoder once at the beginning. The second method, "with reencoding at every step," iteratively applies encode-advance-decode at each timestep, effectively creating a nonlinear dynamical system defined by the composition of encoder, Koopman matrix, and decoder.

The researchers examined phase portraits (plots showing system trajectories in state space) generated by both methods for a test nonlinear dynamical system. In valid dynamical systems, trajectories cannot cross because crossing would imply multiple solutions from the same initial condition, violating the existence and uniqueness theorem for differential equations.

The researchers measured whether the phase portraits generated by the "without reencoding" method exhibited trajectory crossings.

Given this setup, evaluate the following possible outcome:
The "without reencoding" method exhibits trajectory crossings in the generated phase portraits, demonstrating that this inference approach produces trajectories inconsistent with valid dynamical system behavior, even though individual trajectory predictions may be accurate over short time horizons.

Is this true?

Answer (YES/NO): YES